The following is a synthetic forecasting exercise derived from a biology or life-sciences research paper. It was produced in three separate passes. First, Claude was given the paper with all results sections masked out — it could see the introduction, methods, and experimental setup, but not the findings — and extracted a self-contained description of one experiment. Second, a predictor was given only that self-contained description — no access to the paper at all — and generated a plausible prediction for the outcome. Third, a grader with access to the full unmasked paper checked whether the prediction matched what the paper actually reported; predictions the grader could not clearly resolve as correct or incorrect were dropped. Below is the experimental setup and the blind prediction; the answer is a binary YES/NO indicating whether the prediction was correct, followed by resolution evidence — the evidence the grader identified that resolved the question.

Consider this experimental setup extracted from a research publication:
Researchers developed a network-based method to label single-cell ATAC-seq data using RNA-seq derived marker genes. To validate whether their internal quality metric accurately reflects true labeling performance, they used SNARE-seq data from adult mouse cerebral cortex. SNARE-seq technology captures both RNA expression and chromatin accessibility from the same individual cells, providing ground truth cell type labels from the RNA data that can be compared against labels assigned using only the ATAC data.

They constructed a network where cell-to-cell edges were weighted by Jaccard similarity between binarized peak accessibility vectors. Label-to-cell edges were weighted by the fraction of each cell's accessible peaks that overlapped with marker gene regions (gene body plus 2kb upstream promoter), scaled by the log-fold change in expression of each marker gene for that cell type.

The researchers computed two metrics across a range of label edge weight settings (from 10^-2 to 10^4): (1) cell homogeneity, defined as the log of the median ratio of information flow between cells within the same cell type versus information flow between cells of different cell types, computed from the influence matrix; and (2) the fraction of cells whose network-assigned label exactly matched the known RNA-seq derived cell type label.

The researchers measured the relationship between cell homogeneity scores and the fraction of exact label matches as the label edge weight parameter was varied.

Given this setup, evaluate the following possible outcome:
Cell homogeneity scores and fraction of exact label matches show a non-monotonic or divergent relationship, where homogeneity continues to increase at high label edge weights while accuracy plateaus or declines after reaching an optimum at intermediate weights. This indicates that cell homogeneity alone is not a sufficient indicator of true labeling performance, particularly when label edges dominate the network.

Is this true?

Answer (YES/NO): NO